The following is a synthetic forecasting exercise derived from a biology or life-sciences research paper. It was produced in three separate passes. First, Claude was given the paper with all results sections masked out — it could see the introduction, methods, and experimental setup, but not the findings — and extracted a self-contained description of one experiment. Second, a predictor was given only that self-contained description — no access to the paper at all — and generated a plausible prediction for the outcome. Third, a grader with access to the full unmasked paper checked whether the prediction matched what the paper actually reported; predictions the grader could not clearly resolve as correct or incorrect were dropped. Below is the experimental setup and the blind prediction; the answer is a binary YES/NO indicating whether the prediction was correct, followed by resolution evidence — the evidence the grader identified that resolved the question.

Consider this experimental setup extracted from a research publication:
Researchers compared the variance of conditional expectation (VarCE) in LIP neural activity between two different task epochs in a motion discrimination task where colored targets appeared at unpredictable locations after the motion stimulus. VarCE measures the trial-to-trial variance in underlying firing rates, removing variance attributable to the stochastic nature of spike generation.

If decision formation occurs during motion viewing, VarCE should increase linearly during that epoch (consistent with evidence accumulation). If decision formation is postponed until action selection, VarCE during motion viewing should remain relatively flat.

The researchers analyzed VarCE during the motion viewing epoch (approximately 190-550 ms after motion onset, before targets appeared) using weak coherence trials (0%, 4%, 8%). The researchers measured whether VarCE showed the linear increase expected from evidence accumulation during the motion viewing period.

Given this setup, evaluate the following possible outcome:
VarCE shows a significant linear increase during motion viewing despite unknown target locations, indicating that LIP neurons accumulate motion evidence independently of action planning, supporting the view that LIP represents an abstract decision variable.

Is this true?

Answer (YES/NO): NO